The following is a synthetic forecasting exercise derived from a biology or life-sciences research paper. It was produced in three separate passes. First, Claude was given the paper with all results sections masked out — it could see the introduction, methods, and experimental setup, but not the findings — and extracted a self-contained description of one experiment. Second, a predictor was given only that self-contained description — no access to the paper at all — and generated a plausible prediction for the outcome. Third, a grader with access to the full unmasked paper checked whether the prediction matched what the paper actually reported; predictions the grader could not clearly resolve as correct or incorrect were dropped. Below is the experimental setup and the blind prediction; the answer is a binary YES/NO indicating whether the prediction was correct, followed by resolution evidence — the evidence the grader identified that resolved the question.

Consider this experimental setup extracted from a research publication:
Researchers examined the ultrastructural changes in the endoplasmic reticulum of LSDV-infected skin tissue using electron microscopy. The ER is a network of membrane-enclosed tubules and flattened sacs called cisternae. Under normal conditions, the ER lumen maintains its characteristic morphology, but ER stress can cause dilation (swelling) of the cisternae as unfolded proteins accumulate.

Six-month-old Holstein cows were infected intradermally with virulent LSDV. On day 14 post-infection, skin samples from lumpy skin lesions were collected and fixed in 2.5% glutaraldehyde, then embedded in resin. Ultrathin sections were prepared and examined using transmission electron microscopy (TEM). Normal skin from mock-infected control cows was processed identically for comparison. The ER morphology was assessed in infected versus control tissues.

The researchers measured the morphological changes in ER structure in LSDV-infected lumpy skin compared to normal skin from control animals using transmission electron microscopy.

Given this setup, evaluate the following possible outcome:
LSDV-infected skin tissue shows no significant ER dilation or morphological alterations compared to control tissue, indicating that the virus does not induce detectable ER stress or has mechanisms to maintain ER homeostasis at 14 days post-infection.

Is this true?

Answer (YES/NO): NO